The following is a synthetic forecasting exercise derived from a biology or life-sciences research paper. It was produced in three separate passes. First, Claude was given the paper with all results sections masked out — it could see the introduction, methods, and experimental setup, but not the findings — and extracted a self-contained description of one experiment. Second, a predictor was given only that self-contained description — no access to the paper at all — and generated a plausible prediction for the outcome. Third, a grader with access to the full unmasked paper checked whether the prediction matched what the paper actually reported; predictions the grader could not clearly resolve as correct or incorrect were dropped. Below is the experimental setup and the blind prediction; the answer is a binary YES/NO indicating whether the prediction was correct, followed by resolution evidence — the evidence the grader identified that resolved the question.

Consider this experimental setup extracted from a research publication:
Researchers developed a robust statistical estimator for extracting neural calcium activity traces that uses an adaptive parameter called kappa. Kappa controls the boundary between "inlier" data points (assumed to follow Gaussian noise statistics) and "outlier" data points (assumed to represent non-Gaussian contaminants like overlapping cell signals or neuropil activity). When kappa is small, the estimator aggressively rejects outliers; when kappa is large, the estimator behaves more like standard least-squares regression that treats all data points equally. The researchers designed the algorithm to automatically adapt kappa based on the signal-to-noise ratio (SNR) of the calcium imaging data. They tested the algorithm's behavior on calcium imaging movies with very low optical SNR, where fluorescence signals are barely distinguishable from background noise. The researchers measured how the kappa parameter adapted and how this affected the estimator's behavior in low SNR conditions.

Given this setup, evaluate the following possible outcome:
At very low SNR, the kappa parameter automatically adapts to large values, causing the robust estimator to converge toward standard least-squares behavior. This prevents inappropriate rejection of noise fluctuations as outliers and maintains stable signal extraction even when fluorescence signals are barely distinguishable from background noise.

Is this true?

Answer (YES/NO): YES